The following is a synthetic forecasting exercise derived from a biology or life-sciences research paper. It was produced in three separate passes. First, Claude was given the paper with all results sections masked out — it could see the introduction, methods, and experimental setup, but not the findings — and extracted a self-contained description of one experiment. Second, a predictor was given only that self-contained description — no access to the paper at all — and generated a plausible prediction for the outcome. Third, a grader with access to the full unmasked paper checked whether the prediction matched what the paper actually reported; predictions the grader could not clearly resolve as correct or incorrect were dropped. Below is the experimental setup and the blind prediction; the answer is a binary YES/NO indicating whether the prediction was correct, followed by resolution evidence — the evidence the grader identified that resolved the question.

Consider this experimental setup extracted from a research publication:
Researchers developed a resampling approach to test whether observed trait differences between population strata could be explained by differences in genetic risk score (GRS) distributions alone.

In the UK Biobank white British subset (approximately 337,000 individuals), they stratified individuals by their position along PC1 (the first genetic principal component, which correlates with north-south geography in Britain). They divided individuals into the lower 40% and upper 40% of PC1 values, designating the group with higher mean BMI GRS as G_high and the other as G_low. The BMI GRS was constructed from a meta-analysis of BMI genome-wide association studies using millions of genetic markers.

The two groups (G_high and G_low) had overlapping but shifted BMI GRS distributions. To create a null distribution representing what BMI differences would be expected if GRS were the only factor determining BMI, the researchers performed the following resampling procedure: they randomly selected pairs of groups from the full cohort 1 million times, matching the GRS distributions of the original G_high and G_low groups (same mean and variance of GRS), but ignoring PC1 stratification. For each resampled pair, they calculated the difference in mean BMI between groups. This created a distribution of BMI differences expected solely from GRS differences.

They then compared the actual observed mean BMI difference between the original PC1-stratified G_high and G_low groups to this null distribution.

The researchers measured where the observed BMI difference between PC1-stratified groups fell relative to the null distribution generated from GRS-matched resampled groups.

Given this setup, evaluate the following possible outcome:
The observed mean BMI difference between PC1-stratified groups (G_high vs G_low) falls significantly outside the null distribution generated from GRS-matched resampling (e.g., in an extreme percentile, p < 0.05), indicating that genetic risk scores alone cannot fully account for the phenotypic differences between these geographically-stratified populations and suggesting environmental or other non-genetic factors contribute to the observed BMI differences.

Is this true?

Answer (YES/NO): YES